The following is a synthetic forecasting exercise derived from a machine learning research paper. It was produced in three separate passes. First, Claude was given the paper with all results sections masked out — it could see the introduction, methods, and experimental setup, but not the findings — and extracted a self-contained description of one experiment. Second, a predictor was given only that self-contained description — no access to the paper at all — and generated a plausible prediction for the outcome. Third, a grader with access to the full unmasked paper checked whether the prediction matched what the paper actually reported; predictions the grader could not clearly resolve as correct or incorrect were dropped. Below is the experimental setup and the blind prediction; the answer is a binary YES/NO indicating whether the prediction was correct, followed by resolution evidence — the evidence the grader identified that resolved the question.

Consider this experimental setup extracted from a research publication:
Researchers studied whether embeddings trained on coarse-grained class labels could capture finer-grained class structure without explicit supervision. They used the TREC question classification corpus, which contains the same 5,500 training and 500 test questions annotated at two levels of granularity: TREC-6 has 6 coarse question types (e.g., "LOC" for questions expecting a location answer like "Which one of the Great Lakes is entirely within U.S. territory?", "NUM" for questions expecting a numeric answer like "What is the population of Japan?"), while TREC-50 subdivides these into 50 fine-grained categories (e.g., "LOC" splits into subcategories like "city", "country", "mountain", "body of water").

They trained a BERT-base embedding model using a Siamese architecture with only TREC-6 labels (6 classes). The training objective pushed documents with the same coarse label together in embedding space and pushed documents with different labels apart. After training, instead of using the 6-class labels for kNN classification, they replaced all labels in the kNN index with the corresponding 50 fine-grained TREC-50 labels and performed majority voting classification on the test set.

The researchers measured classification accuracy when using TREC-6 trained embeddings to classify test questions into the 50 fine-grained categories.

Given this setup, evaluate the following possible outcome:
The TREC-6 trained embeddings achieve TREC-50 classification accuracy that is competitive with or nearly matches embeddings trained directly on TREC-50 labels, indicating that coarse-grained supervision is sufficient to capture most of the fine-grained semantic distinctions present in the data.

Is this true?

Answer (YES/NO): NO